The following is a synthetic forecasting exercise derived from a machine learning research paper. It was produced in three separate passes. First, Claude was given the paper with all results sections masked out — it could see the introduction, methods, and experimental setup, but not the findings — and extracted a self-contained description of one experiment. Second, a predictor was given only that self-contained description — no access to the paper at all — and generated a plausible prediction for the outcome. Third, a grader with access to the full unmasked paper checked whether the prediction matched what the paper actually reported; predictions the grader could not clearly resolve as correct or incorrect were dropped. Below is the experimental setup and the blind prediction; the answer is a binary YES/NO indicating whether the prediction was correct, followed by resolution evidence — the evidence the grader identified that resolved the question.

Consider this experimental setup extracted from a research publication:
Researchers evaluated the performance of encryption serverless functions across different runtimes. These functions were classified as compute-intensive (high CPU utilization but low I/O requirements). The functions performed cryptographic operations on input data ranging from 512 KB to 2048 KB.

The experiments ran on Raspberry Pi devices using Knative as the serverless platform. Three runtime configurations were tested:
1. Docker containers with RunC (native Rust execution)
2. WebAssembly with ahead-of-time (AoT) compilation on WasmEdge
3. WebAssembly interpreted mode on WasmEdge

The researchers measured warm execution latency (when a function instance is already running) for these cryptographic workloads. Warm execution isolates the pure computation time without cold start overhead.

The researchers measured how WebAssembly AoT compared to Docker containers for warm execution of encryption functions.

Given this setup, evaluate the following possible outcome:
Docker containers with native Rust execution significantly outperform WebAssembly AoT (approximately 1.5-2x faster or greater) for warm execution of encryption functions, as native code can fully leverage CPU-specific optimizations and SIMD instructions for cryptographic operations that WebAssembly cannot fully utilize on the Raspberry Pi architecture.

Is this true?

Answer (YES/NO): NO